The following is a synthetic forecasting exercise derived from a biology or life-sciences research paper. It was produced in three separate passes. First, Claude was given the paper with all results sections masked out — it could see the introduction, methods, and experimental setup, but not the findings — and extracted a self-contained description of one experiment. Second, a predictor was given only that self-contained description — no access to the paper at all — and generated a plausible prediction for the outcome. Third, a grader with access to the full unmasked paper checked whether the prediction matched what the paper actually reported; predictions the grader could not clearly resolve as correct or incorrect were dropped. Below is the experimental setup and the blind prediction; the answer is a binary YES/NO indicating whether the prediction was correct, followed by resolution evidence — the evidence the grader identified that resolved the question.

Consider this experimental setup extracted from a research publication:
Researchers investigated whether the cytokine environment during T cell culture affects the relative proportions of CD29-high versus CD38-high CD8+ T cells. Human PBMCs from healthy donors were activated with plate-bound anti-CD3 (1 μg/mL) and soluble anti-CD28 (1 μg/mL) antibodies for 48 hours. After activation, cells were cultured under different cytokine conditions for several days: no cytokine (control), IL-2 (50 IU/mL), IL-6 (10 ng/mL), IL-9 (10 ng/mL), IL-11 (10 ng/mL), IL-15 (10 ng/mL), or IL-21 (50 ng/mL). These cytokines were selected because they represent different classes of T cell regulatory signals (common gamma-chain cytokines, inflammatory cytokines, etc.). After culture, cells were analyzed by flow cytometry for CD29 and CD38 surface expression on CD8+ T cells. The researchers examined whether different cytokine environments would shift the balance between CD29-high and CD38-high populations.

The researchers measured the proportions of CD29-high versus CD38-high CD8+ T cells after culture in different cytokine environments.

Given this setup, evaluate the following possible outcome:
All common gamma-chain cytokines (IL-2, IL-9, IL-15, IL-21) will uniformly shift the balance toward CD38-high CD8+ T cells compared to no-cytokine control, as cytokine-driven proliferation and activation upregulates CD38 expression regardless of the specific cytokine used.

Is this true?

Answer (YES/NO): NO